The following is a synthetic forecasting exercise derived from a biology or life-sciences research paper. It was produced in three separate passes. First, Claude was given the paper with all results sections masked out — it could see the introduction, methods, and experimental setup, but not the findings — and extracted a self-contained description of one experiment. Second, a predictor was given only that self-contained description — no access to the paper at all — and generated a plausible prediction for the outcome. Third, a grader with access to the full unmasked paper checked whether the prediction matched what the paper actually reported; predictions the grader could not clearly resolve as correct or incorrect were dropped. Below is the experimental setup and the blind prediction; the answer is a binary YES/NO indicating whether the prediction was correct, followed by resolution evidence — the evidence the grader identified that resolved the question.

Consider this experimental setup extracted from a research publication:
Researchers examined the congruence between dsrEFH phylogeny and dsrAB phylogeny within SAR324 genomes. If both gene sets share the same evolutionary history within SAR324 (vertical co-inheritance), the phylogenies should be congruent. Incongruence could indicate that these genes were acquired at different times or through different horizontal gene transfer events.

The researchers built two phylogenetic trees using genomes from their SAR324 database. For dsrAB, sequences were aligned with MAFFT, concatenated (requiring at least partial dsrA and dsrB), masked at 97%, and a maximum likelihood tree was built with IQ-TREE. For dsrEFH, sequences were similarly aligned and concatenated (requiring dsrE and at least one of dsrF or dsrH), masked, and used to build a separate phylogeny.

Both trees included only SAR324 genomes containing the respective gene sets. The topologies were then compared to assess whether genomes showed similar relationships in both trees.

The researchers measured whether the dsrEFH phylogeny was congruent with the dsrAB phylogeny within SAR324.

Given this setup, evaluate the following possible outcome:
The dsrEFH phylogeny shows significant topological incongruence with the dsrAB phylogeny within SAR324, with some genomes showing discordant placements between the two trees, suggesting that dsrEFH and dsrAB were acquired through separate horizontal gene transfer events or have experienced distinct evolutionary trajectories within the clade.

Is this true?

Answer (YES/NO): YES